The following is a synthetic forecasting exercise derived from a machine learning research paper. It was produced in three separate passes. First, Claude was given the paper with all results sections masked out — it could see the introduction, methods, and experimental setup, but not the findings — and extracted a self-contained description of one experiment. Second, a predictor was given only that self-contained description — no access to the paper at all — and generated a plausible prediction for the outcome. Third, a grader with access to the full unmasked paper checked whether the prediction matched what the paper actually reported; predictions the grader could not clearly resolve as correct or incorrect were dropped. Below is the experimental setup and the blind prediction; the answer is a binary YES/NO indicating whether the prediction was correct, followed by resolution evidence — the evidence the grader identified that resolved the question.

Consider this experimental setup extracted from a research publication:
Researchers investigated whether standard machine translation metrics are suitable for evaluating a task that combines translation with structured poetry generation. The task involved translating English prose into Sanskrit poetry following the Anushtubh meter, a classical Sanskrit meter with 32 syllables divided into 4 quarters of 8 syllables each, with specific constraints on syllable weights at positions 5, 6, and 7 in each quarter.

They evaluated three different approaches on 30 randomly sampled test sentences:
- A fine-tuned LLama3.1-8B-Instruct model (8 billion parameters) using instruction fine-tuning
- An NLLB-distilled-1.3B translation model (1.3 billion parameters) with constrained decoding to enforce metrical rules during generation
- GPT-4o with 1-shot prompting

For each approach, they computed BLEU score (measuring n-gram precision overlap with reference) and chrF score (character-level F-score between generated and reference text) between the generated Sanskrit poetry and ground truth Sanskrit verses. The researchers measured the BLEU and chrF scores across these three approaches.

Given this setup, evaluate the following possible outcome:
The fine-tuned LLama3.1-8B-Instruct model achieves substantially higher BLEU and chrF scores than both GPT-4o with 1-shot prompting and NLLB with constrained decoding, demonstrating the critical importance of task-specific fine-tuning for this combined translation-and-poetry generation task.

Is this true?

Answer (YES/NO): NO